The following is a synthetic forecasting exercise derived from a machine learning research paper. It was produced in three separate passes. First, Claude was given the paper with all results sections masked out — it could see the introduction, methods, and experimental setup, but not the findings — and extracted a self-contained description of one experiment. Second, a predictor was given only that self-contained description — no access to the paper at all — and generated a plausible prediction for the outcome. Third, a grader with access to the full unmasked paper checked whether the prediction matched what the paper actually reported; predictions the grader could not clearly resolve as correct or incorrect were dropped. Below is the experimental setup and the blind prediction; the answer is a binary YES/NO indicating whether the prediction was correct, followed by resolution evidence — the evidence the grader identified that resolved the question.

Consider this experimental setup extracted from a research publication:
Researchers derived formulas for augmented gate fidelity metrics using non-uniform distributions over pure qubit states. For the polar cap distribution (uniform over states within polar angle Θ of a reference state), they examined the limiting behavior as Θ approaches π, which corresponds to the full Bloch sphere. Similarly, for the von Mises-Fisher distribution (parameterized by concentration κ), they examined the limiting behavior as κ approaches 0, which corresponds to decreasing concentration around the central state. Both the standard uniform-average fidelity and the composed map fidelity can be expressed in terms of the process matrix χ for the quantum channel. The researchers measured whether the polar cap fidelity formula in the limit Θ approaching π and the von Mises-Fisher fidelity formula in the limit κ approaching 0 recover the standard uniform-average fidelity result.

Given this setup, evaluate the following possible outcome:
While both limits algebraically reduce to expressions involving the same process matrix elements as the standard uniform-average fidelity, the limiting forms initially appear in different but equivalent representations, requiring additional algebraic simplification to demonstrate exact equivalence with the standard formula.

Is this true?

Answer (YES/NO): NO